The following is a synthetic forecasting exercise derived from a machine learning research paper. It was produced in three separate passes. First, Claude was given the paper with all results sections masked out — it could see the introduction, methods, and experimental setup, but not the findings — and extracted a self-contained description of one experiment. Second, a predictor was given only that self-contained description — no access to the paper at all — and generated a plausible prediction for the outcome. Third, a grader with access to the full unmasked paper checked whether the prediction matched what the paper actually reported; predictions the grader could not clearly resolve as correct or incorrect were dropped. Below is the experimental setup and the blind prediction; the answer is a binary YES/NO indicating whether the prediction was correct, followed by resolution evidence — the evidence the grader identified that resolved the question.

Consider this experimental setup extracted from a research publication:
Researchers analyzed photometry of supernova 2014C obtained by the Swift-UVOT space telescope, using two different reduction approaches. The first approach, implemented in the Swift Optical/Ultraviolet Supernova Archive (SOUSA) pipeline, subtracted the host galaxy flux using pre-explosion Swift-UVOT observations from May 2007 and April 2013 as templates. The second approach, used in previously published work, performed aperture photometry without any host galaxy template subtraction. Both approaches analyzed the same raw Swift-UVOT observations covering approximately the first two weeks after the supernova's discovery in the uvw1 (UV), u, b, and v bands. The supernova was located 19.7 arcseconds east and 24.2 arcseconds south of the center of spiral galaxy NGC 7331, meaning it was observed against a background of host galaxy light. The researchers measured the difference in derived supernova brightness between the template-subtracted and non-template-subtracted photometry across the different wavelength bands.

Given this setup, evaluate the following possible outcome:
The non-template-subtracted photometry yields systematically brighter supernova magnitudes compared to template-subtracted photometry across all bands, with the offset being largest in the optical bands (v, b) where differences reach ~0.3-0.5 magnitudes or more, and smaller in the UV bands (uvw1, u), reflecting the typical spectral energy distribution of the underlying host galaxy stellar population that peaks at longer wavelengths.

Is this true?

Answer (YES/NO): NO